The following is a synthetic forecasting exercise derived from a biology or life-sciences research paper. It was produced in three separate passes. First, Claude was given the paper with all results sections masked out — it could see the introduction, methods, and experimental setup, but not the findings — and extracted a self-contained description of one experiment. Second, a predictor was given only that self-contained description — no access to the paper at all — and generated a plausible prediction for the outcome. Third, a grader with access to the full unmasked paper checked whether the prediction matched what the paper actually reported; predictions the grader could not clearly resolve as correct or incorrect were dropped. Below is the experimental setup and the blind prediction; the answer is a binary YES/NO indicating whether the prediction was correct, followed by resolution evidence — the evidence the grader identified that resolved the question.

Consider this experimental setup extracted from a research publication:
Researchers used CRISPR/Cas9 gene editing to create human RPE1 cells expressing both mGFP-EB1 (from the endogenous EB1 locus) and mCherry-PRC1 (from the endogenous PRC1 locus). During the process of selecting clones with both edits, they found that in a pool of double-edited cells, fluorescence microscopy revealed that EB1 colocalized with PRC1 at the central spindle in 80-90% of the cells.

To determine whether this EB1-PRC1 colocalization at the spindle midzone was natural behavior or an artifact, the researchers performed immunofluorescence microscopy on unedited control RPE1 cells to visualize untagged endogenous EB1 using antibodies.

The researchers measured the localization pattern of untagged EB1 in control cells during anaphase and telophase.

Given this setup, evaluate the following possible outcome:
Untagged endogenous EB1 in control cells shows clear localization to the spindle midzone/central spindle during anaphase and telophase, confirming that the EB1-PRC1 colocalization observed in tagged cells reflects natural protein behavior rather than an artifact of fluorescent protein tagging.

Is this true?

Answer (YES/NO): NO